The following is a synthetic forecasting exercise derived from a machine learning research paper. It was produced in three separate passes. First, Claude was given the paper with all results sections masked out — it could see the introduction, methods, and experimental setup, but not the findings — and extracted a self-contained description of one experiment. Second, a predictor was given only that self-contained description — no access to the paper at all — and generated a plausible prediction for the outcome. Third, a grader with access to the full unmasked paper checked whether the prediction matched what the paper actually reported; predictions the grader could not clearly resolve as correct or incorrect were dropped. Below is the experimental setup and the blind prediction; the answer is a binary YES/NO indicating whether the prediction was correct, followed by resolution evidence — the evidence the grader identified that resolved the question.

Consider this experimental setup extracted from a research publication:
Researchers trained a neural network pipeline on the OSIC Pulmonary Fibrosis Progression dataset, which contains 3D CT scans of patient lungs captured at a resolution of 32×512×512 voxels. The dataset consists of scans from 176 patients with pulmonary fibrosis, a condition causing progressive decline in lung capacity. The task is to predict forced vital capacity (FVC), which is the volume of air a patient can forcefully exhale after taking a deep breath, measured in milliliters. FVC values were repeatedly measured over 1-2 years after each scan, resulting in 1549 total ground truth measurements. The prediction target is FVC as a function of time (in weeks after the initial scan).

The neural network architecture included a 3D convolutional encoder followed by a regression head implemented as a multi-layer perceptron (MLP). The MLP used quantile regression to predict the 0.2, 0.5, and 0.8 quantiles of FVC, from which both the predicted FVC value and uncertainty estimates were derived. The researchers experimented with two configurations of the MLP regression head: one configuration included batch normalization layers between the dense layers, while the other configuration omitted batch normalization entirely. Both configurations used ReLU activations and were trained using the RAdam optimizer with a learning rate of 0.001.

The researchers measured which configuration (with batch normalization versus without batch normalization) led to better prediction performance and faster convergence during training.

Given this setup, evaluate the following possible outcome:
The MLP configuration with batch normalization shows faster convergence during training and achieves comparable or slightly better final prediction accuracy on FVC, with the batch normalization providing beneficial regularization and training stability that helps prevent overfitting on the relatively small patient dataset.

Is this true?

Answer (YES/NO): NO